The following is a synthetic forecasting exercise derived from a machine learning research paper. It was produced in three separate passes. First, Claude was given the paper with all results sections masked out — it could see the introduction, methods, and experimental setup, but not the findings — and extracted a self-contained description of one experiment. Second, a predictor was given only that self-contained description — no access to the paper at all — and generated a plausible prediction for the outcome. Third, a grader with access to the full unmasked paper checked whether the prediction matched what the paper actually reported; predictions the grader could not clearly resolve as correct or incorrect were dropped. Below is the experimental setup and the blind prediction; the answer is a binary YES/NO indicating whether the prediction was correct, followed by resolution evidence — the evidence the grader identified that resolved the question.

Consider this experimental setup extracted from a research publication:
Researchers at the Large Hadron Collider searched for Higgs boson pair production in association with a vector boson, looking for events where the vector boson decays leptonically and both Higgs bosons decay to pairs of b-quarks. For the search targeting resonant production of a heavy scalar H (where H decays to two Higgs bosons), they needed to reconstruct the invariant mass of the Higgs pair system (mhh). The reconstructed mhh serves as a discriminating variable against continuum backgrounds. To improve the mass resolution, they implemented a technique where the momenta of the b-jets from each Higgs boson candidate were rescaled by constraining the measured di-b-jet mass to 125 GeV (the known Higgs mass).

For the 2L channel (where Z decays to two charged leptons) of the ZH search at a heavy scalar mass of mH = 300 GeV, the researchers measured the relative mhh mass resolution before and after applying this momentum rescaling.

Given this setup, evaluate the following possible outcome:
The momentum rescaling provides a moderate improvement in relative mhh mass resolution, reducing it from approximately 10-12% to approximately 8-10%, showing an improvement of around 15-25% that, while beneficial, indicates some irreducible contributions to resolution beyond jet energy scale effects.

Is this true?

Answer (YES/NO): NO